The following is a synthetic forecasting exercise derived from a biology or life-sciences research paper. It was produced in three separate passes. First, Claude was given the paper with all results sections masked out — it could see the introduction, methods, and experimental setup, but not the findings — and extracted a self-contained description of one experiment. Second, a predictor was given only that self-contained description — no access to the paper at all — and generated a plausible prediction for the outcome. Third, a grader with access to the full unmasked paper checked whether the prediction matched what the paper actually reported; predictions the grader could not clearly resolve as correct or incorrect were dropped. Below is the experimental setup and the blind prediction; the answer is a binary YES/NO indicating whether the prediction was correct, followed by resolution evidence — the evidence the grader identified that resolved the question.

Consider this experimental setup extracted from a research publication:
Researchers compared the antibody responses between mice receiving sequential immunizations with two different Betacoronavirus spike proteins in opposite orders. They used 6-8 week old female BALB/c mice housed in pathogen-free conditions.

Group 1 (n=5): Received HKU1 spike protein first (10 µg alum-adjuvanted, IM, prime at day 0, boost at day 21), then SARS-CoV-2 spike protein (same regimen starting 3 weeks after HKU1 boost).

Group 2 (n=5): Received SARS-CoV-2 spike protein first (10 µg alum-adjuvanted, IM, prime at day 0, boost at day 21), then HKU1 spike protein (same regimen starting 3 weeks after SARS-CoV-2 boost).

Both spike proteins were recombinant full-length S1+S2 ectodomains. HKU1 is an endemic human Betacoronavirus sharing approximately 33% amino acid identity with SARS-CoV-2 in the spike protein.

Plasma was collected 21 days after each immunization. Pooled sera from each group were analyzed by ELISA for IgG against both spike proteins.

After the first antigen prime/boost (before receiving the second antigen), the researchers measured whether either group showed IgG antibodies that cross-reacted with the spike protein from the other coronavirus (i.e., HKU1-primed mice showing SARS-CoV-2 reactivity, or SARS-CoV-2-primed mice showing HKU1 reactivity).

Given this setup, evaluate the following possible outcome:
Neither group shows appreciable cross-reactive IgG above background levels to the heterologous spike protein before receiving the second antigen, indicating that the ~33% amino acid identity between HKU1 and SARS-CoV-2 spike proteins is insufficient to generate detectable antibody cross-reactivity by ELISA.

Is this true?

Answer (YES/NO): NO